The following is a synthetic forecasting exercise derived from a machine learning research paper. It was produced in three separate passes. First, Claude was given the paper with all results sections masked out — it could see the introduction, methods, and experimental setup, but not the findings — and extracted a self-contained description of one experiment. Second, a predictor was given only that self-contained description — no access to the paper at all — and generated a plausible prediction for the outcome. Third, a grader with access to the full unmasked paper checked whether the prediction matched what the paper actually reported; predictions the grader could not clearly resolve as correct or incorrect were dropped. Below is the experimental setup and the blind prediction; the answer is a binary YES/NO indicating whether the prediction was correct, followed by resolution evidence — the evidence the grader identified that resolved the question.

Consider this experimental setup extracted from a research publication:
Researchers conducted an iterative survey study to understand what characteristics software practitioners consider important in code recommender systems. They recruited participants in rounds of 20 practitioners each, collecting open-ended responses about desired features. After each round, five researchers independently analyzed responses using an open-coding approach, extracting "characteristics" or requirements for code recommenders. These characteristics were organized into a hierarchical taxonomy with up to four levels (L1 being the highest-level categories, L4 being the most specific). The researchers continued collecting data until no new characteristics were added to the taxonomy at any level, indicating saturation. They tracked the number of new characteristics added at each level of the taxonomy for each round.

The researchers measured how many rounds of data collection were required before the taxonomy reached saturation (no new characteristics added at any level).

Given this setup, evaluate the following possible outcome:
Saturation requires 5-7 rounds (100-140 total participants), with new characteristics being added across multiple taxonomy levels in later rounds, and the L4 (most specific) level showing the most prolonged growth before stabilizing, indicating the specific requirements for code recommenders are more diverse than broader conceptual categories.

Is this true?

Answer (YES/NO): NO